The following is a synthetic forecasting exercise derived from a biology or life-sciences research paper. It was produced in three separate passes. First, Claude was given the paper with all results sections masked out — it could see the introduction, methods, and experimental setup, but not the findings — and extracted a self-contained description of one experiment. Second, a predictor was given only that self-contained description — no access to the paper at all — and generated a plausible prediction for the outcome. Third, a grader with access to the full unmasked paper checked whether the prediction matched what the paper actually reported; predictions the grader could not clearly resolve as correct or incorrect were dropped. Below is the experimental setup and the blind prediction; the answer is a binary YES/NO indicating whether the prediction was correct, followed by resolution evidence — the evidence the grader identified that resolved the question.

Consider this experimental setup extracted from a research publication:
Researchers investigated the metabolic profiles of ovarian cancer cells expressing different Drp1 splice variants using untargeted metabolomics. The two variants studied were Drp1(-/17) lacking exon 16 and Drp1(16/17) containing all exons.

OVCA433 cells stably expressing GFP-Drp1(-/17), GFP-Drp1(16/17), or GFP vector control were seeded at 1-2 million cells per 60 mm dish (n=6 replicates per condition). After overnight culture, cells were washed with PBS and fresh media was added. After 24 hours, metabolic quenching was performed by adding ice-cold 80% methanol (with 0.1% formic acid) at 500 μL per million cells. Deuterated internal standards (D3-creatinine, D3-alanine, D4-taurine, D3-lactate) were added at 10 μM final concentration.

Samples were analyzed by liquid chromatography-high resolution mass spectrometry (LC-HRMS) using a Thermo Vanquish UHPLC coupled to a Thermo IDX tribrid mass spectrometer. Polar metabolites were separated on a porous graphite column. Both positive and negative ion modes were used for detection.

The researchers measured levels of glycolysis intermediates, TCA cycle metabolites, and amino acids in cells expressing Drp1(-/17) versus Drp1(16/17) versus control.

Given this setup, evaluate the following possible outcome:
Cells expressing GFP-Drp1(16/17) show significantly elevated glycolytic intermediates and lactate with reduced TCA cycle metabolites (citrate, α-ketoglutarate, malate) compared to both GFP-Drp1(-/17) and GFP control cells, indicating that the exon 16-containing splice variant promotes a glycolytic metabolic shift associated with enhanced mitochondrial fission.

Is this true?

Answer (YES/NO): NO